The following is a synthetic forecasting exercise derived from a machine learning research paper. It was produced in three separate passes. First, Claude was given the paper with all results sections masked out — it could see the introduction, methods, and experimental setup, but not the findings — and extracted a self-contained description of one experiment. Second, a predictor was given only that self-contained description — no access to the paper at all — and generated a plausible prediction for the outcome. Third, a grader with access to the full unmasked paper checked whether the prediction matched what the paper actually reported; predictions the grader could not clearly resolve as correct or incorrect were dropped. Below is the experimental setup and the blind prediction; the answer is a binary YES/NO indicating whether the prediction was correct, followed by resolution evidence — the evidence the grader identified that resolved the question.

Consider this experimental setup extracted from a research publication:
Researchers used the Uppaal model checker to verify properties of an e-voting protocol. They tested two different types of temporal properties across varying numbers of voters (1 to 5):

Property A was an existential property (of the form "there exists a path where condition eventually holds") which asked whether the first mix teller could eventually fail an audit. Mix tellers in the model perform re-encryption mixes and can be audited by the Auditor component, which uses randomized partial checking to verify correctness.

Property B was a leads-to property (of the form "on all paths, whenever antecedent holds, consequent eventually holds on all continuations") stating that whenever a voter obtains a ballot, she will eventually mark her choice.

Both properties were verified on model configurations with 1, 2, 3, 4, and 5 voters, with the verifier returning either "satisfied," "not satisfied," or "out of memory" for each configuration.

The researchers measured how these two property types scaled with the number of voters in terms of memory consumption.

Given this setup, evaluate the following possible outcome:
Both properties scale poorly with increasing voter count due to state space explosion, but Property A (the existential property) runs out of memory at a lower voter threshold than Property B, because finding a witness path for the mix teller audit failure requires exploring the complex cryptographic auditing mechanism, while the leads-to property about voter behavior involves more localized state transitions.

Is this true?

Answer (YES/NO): NO